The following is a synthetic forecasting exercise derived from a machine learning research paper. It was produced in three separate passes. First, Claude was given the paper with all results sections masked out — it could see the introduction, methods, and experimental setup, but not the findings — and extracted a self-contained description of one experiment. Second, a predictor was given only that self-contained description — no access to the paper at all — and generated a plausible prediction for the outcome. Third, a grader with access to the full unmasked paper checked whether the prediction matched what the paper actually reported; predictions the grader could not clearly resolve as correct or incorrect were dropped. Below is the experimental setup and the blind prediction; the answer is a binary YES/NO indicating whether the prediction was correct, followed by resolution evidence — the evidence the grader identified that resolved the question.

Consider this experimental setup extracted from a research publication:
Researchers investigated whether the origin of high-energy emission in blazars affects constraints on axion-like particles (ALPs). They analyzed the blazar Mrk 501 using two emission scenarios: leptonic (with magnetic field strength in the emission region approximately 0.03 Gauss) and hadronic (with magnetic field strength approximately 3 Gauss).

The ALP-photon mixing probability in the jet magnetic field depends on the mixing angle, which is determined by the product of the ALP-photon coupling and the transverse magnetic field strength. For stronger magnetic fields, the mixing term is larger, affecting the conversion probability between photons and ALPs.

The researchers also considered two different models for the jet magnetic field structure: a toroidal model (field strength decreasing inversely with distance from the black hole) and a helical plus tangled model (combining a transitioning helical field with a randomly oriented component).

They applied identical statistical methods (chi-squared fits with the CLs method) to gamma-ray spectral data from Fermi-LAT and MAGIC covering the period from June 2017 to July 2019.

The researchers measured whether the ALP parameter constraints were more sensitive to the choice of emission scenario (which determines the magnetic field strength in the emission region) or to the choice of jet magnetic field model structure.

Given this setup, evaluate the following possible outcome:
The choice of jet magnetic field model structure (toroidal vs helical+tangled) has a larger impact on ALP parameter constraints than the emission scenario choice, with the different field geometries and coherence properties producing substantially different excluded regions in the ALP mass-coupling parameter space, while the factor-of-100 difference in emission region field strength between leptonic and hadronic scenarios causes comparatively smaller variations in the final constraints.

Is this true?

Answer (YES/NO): NO